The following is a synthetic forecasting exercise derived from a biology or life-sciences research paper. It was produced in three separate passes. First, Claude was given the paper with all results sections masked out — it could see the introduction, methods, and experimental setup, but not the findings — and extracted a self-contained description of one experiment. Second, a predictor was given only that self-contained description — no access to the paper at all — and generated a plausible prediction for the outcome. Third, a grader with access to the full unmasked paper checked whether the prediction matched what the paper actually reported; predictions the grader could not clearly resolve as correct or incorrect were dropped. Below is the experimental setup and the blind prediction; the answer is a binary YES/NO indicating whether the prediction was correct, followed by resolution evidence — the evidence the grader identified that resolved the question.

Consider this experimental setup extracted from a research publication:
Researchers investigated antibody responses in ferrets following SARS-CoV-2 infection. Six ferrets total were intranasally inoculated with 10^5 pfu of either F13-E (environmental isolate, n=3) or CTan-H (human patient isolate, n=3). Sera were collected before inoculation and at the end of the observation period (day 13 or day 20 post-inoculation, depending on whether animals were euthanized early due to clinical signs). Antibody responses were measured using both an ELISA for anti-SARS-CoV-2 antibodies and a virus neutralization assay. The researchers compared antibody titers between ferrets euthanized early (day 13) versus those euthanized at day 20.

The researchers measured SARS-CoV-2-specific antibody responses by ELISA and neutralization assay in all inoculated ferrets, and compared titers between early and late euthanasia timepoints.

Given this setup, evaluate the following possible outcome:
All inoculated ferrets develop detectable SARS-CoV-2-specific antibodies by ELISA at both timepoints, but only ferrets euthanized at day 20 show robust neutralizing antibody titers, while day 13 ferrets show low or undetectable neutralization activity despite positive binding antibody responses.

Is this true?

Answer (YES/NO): NO